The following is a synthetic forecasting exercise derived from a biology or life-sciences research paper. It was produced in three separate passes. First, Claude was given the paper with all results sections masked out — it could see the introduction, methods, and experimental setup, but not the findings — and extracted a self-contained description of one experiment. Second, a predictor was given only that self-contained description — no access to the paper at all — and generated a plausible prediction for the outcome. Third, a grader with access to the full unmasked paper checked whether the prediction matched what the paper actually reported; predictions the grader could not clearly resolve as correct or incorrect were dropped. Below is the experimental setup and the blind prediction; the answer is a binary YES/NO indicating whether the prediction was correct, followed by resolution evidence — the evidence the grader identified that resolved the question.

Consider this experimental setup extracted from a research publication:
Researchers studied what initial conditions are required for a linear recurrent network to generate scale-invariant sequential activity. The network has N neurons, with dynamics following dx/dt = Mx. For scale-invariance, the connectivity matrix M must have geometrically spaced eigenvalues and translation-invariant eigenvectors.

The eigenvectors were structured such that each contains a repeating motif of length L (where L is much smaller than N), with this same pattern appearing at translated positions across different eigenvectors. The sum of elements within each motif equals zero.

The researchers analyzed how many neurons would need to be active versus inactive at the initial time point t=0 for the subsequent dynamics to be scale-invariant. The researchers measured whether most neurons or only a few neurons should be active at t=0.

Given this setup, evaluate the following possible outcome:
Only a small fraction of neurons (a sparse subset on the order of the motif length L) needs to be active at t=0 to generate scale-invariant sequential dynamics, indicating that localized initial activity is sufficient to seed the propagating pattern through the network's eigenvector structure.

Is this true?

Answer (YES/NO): YES